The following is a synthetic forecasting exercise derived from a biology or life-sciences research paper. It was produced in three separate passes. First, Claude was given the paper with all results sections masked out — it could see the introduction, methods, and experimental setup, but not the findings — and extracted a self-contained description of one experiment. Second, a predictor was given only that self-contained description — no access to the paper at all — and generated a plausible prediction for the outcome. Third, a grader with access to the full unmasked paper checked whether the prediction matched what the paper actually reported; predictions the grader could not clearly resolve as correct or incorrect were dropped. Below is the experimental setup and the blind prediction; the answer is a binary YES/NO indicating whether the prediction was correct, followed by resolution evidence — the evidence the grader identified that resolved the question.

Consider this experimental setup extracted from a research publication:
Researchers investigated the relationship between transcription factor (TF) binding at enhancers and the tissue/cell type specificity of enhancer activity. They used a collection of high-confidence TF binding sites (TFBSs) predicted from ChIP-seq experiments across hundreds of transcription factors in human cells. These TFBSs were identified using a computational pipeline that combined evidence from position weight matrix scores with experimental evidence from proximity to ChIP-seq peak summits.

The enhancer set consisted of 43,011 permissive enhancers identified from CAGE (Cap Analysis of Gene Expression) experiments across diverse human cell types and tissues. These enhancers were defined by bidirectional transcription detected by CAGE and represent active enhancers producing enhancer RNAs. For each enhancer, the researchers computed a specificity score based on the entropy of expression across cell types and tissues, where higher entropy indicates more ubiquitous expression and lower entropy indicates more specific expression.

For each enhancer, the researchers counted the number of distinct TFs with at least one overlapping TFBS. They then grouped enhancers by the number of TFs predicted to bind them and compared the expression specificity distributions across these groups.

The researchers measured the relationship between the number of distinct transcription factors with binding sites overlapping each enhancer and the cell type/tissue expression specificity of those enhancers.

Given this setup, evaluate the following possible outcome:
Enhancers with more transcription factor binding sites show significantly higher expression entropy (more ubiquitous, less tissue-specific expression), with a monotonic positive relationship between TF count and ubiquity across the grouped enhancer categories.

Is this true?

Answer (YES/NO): YES